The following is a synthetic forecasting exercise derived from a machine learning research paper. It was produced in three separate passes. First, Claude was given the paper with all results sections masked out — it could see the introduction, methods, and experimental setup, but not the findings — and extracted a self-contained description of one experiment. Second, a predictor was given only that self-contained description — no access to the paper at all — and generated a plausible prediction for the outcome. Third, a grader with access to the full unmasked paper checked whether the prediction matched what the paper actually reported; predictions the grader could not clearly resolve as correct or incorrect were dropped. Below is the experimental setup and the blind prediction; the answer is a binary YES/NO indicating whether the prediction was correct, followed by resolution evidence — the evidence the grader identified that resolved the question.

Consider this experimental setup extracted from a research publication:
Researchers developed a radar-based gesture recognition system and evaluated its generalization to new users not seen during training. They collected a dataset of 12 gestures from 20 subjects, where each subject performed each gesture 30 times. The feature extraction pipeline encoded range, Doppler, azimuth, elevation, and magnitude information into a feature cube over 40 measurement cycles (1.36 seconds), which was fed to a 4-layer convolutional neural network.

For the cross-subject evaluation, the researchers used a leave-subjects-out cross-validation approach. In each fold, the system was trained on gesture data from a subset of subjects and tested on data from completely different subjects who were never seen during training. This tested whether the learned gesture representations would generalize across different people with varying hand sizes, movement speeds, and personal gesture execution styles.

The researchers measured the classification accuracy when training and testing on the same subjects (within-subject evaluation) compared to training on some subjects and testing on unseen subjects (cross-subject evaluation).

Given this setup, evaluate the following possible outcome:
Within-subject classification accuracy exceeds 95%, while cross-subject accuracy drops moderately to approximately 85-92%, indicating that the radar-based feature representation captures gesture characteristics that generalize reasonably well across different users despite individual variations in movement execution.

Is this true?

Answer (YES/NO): NO